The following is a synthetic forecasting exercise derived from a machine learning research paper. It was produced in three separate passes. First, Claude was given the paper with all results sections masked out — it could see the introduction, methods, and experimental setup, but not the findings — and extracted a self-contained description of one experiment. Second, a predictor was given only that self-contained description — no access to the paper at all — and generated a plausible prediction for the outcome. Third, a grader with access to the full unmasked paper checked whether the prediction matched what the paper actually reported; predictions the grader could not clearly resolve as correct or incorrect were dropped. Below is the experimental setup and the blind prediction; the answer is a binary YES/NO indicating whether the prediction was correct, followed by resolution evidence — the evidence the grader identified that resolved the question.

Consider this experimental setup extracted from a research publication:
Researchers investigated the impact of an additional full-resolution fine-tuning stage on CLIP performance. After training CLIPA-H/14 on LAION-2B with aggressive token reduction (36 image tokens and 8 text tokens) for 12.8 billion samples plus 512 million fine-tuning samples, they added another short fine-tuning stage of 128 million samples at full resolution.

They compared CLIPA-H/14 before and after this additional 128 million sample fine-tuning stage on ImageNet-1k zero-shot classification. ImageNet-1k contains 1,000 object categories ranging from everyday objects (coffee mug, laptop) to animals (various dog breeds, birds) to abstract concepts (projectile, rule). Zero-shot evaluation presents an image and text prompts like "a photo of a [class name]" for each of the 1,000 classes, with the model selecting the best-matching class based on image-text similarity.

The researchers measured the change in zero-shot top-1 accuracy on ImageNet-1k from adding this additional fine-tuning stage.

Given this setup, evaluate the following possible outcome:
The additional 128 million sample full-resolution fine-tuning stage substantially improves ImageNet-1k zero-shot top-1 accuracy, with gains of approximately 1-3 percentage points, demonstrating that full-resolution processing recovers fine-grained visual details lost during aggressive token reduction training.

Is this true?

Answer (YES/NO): YES